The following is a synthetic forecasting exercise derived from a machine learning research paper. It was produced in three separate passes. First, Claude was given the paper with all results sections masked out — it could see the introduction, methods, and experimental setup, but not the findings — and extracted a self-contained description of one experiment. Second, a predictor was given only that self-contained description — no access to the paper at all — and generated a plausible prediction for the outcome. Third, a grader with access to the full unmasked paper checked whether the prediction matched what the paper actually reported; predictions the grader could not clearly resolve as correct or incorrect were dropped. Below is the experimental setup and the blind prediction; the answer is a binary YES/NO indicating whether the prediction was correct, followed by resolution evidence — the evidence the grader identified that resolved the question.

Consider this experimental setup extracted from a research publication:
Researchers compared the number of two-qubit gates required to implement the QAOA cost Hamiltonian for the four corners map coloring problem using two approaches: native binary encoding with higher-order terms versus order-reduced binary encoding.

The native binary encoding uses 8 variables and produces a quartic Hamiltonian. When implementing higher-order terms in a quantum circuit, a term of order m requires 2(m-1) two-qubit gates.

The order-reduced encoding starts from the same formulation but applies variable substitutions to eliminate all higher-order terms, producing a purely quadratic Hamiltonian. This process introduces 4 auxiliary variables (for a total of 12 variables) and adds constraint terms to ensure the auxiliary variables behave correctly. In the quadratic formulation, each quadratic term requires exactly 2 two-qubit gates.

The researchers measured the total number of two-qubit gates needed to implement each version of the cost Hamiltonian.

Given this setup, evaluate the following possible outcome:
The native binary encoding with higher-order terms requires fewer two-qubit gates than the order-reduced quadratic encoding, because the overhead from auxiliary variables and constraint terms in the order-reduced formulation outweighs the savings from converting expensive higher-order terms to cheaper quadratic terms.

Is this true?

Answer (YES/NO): YES